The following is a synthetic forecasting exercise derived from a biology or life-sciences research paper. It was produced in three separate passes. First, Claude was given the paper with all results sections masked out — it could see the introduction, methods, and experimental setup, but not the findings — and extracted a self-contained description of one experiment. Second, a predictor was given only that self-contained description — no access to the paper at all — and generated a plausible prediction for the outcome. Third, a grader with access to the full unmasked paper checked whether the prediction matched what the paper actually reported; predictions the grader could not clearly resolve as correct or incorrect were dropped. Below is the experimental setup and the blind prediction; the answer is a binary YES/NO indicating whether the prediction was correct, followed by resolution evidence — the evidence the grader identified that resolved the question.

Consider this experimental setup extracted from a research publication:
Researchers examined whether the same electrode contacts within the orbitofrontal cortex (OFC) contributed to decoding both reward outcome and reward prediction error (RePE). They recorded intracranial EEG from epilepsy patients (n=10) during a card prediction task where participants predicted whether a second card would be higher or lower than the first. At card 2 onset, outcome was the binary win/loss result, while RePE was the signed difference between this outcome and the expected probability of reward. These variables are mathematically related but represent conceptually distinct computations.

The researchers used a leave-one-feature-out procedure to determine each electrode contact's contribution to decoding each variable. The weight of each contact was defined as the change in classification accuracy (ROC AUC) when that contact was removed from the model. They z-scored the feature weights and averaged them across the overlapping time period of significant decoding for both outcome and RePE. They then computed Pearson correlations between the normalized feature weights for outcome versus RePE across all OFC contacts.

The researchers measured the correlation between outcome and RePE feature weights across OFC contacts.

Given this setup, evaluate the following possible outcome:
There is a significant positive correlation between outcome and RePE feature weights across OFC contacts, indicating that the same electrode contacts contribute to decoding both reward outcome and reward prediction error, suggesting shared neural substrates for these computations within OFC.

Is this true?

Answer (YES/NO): NO